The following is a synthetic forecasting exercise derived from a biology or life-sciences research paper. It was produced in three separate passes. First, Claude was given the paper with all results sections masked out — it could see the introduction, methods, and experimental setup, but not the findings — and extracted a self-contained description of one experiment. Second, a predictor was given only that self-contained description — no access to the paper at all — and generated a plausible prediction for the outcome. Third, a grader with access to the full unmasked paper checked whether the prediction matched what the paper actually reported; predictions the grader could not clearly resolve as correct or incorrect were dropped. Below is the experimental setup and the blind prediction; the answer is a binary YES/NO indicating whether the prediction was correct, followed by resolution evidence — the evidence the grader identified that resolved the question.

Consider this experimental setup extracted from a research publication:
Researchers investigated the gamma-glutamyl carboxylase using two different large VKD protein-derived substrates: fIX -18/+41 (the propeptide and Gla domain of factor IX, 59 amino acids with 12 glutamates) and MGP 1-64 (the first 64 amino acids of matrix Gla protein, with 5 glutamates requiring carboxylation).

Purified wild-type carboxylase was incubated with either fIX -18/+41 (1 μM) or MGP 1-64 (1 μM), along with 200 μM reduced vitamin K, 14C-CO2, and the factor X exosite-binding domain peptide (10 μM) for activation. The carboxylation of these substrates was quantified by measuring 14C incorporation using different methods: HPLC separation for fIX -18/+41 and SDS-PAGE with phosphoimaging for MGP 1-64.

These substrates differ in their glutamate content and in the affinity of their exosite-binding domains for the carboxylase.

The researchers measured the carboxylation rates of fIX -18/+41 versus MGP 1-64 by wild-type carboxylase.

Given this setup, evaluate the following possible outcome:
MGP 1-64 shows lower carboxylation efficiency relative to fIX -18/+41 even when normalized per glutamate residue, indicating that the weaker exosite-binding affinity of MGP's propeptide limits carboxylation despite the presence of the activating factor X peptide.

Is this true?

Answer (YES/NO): NO